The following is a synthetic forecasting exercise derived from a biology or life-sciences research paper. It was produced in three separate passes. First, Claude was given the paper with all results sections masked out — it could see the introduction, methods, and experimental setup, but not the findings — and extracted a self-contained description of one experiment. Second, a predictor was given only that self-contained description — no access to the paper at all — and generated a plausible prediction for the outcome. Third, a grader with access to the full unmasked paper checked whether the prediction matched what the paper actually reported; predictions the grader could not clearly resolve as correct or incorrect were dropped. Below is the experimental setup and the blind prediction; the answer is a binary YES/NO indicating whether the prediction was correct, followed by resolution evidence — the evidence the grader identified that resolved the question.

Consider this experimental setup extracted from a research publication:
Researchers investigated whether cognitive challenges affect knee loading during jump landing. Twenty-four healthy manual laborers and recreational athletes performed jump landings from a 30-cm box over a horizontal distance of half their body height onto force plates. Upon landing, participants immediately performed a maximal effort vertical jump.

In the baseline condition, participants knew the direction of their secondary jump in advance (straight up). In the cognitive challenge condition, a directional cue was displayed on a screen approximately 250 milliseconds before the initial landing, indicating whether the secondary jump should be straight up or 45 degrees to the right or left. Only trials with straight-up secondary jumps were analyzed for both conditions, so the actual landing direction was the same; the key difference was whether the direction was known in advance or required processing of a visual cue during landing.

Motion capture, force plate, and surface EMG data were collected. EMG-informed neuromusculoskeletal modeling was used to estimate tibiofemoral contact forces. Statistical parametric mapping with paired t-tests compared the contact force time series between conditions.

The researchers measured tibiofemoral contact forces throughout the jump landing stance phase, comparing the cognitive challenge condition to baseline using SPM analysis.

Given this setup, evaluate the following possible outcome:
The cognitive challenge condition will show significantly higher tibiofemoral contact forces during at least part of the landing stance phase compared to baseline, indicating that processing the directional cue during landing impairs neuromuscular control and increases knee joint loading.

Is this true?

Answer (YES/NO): NO